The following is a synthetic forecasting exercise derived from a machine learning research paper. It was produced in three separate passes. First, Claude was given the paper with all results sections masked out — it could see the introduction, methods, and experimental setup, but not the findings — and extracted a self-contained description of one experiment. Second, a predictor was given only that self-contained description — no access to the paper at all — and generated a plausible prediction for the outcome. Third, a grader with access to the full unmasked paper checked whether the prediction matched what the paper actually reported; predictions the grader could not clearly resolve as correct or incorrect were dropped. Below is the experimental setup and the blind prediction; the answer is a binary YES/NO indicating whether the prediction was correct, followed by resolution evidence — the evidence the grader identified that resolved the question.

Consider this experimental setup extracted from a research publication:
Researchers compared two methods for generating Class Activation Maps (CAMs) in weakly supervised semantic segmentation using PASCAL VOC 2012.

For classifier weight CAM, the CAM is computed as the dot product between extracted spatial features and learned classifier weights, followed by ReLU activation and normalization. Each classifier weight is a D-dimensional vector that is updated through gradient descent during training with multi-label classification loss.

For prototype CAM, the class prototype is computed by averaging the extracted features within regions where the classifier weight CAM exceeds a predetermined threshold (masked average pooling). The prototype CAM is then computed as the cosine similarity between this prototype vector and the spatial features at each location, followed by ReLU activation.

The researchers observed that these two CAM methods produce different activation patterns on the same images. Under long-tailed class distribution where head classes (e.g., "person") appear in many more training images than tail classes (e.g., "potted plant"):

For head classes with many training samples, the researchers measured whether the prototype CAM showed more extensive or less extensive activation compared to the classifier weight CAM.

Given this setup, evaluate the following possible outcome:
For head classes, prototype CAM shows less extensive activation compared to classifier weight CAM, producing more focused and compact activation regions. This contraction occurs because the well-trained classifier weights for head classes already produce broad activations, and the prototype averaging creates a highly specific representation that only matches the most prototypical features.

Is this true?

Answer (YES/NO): YES